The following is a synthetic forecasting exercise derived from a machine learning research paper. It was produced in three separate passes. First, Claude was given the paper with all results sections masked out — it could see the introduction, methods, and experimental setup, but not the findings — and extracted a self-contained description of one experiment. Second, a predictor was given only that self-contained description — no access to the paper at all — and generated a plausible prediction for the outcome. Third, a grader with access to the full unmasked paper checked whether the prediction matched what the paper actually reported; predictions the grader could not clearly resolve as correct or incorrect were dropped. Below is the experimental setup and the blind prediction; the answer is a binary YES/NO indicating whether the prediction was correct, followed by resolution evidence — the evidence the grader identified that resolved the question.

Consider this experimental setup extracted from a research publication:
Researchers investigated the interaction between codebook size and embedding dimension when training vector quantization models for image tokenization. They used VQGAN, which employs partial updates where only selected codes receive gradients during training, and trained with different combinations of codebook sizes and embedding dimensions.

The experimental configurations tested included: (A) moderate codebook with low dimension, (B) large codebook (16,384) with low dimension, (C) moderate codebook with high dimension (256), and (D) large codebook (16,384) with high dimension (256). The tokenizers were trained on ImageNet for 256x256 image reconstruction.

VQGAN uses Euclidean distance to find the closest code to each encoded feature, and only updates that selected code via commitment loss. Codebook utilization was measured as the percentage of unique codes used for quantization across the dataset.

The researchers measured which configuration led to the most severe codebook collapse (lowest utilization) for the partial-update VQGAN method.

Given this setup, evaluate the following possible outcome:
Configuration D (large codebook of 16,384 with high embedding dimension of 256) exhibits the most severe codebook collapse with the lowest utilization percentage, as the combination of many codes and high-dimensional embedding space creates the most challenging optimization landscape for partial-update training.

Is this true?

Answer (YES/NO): YES